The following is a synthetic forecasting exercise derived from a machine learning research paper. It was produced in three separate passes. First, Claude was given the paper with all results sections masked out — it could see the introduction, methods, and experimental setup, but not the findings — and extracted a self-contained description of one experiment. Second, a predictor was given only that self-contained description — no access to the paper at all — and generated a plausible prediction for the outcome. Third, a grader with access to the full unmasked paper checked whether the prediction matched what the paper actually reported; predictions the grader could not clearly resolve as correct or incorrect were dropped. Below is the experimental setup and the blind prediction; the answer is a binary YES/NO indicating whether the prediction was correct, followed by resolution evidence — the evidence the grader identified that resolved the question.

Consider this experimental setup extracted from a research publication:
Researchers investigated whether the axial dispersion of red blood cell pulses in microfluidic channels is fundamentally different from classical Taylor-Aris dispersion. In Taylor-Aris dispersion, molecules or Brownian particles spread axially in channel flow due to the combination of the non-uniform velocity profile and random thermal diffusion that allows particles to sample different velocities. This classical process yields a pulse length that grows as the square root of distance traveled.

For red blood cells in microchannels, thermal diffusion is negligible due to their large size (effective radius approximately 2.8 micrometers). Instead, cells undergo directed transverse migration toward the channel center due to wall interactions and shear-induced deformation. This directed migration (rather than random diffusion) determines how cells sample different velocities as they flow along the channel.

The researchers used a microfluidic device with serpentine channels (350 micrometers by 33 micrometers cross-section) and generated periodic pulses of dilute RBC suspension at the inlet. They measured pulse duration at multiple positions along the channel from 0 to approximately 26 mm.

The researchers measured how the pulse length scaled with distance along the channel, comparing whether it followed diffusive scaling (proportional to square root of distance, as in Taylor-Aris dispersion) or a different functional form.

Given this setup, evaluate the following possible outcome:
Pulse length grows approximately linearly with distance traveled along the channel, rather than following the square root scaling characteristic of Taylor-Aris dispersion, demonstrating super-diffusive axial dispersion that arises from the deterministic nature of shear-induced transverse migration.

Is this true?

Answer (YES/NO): NO